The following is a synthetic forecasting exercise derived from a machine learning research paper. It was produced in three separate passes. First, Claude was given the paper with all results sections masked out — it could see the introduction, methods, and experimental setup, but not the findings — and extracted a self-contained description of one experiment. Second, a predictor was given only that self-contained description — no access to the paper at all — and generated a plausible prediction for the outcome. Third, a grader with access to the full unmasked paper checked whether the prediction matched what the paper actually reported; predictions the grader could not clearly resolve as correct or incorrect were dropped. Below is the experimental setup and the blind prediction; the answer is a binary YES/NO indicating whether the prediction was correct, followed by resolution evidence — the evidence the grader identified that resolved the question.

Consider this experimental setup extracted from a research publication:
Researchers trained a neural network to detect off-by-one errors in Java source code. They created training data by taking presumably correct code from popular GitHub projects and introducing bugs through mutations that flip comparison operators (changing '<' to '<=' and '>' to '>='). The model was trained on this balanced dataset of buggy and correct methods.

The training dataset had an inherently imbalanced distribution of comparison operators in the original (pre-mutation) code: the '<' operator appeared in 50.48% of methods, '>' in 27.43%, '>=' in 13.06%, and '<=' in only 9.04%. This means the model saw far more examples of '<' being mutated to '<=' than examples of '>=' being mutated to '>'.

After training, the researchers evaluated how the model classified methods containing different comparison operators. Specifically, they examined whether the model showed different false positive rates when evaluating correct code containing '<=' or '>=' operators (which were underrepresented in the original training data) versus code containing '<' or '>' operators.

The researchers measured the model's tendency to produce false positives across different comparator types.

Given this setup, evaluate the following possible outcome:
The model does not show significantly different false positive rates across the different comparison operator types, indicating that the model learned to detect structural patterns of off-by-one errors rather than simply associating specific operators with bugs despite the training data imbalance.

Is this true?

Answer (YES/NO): NO